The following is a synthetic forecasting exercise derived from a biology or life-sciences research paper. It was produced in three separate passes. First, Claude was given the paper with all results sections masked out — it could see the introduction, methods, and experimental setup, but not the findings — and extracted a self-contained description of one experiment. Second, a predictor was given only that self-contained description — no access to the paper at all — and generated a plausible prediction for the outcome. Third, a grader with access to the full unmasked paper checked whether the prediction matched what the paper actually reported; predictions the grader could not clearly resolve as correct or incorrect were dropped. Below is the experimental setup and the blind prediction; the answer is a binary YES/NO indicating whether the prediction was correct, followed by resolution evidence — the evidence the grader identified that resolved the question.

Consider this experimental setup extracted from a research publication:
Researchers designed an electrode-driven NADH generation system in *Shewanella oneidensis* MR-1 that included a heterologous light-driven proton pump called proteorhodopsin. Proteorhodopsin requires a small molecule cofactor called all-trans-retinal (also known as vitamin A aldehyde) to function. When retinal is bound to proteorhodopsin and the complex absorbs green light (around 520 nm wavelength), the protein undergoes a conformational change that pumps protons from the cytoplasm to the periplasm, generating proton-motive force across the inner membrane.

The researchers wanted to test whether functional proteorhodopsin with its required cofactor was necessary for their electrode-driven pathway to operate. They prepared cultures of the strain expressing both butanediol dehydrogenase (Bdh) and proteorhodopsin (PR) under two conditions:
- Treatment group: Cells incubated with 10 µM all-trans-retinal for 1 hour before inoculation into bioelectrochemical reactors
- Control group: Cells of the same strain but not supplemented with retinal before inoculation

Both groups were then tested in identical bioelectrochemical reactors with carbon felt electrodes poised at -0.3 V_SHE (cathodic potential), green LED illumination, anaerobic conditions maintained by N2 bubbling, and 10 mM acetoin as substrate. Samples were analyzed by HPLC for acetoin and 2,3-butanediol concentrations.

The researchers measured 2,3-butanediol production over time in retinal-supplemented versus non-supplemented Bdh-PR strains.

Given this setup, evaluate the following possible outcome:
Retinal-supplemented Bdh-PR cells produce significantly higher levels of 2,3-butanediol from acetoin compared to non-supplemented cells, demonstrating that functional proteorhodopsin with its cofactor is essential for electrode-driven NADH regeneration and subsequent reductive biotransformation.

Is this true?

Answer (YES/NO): NO